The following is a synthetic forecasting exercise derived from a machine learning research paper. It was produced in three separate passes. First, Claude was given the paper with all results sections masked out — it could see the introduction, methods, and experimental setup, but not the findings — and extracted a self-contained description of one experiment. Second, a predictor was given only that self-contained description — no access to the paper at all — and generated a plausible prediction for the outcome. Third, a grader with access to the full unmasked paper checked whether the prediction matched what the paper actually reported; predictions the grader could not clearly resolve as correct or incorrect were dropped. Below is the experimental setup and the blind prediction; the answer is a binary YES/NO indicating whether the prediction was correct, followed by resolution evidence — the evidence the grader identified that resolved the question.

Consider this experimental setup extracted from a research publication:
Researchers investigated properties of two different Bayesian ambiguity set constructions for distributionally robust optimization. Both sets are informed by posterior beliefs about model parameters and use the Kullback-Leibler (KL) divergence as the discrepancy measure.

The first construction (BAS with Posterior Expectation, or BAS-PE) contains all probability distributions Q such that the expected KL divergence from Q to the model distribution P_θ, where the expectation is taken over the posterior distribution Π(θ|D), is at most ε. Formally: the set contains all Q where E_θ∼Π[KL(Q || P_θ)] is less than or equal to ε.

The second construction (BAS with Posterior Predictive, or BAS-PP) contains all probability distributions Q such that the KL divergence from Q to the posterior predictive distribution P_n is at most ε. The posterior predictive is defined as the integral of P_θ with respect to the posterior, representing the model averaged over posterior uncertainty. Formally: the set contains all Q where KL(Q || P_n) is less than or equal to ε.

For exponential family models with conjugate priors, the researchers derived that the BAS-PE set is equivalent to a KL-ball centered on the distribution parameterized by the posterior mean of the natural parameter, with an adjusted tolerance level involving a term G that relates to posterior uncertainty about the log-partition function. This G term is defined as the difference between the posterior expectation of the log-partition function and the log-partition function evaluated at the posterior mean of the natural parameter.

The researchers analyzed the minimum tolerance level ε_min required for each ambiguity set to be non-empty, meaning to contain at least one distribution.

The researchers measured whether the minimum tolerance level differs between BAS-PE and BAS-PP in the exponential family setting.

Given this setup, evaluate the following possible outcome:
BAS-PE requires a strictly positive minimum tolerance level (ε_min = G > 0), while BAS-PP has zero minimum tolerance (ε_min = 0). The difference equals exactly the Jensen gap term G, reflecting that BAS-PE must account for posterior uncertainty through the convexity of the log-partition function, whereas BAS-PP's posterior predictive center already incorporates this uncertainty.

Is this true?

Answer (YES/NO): NO